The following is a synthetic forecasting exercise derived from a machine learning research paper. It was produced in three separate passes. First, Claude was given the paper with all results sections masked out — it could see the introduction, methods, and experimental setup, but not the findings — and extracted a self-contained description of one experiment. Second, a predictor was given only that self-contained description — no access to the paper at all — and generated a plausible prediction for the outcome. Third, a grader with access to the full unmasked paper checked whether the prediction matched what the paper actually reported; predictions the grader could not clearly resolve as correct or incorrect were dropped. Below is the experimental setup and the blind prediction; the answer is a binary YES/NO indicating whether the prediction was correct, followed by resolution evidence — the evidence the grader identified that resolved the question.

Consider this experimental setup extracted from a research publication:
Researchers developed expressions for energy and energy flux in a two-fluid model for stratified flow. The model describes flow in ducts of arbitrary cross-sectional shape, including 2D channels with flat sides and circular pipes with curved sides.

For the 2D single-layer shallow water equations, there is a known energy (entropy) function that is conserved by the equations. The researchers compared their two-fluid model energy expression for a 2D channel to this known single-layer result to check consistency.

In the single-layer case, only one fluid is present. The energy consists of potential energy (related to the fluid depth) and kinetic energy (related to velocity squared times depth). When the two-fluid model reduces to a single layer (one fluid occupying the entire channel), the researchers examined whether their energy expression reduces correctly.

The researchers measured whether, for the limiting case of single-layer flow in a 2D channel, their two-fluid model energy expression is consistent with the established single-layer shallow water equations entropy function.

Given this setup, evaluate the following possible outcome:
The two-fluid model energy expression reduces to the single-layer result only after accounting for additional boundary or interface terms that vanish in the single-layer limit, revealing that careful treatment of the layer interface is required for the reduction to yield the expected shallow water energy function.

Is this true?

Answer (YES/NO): NO